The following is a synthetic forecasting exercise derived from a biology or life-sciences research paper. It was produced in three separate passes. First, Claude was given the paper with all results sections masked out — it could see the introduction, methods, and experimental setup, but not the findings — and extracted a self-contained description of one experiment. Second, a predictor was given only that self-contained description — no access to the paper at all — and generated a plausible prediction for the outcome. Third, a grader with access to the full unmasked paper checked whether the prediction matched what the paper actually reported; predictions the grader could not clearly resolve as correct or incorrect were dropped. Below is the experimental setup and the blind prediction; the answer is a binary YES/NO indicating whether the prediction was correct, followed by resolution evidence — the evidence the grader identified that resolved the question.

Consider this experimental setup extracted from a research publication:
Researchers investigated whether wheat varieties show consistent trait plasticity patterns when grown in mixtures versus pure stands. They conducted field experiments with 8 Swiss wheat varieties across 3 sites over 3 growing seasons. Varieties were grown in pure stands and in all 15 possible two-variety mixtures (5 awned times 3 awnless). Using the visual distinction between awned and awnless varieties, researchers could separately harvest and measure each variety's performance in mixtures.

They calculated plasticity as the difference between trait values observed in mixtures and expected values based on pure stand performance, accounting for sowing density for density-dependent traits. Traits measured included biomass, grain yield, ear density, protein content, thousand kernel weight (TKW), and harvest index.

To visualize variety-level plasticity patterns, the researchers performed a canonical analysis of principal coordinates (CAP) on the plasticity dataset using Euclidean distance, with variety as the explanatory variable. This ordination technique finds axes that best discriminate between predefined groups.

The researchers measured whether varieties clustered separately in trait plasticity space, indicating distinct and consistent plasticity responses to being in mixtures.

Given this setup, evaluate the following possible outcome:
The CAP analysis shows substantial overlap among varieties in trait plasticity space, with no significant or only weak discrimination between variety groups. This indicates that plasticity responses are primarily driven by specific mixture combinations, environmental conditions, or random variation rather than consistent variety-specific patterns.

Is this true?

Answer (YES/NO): NO